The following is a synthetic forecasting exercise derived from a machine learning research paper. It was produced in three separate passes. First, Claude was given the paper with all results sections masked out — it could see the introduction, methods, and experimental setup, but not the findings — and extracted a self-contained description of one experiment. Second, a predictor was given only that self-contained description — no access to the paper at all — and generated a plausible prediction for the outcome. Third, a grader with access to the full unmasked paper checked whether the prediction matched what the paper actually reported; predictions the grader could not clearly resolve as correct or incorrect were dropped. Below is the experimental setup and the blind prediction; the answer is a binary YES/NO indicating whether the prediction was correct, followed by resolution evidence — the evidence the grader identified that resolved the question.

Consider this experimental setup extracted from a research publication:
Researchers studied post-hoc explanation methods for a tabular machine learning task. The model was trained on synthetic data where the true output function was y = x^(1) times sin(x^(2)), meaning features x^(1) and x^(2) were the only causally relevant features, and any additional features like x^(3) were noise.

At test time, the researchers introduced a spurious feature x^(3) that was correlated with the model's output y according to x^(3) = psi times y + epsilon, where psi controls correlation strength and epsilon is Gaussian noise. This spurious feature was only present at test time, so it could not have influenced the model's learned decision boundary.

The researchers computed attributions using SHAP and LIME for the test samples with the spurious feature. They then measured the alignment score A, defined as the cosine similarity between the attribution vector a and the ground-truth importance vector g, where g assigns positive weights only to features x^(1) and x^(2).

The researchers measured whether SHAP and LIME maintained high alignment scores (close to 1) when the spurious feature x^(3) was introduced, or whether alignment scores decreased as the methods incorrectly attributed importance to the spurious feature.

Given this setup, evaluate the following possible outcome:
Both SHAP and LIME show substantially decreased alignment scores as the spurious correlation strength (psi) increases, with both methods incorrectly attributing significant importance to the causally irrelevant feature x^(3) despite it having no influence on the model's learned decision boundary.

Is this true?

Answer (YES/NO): YES